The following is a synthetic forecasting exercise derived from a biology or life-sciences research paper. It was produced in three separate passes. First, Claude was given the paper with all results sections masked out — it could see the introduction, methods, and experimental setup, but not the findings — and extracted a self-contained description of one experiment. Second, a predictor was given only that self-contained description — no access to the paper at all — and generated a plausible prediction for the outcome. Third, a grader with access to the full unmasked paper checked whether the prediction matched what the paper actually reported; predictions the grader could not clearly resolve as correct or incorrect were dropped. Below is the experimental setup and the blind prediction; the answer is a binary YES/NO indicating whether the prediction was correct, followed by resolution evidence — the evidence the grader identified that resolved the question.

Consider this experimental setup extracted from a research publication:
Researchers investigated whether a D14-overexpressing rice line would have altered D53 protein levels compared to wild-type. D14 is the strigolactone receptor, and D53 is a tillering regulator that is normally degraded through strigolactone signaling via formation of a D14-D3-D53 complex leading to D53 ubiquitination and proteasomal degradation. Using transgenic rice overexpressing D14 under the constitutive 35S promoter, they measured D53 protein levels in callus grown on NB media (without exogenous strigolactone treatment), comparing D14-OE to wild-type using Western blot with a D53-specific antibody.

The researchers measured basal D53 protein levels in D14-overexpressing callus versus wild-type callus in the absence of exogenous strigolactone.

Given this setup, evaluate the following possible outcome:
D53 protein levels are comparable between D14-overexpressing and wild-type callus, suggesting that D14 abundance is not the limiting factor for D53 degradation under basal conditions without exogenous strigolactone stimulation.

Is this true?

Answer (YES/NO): NO